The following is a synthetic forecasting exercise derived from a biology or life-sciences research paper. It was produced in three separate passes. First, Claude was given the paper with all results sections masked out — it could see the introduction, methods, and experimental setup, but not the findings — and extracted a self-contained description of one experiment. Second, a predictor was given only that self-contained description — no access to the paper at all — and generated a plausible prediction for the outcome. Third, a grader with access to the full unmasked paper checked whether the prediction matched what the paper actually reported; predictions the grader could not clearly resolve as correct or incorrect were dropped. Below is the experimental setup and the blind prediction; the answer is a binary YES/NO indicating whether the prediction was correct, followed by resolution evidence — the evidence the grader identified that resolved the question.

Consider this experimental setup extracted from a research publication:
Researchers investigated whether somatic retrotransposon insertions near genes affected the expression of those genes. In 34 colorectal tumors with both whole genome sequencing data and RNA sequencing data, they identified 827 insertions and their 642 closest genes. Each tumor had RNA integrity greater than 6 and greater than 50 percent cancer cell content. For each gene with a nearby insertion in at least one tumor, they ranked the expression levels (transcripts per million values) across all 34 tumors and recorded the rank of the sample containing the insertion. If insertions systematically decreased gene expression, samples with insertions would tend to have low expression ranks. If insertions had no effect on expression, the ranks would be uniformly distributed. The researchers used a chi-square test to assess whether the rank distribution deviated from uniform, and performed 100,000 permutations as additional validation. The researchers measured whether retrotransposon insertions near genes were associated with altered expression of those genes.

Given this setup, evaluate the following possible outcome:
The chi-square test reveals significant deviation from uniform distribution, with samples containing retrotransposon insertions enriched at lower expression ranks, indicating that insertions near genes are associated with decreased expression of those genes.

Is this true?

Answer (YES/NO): NO